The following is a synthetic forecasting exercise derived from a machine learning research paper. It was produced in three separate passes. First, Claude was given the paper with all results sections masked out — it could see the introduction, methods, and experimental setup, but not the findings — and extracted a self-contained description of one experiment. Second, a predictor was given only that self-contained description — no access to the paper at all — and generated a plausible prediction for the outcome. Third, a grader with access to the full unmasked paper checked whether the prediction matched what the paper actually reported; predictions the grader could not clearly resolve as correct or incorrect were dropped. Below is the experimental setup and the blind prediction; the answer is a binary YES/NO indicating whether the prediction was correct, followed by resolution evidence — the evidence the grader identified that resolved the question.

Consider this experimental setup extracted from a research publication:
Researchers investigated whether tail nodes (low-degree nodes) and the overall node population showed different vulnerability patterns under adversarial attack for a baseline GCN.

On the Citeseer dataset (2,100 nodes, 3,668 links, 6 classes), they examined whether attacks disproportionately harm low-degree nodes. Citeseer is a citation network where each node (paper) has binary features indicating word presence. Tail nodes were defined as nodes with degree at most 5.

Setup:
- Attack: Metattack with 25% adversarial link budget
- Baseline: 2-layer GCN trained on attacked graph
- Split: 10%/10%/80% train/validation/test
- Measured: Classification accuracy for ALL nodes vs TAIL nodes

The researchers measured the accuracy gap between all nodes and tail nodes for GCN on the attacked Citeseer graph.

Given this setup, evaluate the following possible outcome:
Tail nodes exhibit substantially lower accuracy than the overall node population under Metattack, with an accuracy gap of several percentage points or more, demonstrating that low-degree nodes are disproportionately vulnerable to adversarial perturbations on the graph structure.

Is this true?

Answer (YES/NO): NO